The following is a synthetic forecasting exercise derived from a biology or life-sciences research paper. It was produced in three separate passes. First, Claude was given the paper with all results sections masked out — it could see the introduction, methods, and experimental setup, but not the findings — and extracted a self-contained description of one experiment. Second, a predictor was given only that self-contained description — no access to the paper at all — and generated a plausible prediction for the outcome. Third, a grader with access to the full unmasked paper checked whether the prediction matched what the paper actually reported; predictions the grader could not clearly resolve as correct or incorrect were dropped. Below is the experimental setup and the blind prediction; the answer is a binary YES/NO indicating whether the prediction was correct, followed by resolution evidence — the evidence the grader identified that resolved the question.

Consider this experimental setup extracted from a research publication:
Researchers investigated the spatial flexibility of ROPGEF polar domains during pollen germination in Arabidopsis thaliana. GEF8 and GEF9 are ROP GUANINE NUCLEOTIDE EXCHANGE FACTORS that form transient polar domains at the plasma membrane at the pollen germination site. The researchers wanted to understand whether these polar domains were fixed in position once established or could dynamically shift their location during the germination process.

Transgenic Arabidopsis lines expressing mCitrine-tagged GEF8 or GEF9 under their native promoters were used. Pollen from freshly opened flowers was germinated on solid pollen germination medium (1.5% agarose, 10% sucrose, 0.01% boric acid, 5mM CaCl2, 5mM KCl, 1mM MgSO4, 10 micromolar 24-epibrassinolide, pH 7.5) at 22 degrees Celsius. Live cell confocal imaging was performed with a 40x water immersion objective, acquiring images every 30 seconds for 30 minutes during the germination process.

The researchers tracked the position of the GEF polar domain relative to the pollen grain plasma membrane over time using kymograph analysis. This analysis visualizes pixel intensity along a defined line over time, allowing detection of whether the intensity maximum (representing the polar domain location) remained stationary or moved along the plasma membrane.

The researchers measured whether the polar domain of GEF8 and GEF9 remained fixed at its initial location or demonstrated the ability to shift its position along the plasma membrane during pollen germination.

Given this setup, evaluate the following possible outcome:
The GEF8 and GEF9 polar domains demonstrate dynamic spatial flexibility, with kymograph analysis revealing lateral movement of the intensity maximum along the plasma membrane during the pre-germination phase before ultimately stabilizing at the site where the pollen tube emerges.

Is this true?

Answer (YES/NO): YES